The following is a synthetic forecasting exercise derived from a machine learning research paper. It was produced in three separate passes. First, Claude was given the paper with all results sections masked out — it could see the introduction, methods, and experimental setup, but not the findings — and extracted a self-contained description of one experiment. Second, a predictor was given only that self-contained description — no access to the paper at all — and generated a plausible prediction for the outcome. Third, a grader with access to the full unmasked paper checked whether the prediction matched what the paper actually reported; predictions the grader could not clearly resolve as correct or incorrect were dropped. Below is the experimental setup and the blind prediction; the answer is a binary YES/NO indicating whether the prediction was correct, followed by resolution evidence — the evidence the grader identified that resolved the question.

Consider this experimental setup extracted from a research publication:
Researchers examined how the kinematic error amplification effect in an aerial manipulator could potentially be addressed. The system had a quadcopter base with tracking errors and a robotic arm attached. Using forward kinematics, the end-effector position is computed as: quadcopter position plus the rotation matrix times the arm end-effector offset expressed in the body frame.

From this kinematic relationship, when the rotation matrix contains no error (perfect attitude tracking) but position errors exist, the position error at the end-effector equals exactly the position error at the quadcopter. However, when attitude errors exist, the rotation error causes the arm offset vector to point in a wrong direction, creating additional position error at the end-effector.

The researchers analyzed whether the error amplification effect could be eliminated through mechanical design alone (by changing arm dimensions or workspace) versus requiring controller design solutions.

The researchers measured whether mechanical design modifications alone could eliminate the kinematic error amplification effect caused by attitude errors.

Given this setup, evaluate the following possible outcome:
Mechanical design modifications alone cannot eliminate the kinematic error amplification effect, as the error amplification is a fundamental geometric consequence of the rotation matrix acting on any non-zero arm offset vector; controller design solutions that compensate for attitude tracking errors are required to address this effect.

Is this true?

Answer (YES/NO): YES